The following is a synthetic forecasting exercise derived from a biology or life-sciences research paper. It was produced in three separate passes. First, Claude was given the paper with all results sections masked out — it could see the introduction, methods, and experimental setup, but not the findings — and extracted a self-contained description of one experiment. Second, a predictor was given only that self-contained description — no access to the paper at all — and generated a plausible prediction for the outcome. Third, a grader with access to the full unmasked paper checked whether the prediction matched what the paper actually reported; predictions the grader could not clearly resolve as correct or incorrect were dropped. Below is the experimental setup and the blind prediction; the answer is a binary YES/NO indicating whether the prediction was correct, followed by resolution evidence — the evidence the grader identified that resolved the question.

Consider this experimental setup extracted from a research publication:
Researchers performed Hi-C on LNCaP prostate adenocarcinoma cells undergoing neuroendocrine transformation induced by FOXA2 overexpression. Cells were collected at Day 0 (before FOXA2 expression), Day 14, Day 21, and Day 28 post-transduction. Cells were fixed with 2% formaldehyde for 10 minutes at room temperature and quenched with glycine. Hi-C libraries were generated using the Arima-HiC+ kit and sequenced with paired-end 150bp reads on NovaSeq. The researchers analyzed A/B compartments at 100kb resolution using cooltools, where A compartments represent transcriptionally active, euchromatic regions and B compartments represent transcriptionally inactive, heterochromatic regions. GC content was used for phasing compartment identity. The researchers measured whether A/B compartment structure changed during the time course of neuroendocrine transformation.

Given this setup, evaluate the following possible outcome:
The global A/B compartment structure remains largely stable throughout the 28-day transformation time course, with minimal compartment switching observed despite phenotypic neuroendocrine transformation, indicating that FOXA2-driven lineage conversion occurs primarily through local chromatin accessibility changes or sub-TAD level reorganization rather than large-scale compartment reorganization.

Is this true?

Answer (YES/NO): NO